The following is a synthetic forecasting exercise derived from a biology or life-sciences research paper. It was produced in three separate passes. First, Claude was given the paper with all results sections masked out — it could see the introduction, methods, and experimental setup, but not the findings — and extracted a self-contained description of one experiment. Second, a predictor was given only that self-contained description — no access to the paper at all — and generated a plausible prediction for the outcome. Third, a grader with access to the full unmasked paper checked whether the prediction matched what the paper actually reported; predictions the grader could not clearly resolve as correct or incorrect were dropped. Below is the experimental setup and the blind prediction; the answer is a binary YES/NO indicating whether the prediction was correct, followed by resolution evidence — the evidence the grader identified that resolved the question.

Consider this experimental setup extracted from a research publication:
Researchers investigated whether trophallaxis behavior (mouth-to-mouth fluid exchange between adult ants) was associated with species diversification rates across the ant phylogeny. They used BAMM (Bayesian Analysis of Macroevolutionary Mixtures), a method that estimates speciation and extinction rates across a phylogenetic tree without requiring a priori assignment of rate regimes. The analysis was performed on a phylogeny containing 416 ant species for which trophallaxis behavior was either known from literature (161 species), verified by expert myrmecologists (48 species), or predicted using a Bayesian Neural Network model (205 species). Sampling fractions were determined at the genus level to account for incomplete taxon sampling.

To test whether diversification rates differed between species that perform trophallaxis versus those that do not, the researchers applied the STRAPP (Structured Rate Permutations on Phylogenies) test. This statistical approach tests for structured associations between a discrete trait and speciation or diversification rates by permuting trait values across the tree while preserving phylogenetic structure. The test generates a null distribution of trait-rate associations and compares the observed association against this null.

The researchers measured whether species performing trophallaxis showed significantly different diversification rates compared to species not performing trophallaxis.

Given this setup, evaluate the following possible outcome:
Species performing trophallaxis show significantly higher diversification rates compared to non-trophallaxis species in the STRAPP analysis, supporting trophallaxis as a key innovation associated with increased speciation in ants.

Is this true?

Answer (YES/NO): YES